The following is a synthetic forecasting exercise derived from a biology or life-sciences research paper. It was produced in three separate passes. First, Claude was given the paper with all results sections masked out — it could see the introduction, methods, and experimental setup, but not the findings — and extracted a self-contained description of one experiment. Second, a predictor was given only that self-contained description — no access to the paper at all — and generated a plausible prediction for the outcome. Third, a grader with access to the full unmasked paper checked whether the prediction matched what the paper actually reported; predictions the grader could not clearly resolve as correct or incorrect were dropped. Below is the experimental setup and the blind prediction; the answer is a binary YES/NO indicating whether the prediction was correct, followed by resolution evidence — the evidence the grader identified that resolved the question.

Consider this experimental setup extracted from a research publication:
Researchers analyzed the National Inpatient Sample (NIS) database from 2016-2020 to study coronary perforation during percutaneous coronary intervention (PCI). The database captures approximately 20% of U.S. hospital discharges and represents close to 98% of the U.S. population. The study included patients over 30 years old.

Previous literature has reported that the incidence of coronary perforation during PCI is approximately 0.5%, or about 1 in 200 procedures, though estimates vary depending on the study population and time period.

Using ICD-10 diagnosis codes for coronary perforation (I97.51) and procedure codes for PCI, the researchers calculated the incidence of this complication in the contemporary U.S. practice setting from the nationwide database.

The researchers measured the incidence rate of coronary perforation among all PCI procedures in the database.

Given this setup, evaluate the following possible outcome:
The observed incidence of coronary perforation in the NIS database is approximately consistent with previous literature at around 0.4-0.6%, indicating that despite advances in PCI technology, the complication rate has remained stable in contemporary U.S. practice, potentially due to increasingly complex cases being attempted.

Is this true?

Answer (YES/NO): NO